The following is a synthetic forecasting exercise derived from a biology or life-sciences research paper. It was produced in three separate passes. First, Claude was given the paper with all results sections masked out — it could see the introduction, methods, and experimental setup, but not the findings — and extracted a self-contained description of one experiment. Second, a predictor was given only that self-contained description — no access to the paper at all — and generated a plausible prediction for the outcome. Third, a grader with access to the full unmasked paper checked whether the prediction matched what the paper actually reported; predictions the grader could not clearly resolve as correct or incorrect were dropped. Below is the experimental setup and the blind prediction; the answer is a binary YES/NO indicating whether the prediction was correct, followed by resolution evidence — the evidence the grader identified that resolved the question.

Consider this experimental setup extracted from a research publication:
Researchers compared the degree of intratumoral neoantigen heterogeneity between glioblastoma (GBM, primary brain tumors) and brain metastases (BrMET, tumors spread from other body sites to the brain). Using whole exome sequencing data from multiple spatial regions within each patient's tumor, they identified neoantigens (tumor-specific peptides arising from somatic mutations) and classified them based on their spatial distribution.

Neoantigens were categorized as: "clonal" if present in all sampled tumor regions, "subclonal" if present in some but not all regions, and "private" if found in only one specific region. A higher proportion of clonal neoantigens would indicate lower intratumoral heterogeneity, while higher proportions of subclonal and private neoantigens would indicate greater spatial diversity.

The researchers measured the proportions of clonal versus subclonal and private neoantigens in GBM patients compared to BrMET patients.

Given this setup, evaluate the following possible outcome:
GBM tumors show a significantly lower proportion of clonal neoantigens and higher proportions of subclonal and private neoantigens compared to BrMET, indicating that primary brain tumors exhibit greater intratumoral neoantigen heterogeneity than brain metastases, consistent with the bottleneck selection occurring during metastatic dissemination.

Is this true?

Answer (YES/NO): YES